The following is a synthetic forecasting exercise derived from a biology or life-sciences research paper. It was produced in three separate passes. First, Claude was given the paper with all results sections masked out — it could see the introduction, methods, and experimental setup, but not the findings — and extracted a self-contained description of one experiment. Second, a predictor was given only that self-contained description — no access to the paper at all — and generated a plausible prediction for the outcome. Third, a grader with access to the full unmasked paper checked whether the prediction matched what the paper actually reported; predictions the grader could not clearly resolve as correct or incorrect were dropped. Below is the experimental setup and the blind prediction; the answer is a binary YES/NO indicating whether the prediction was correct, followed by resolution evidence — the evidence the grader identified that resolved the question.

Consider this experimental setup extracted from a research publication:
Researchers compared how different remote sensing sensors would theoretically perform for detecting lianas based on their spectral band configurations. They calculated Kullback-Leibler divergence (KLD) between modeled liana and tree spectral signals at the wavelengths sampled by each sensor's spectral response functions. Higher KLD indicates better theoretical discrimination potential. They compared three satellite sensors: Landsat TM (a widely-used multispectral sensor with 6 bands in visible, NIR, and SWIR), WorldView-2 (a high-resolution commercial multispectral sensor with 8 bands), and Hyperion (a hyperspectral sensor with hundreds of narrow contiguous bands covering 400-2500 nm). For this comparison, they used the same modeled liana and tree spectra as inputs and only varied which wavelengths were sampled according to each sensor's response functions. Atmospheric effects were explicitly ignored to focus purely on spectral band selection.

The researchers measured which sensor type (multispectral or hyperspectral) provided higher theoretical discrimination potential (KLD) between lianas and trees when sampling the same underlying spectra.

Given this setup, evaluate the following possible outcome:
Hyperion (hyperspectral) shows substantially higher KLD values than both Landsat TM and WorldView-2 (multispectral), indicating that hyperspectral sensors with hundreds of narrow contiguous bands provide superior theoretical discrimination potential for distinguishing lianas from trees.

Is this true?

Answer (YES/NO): NO